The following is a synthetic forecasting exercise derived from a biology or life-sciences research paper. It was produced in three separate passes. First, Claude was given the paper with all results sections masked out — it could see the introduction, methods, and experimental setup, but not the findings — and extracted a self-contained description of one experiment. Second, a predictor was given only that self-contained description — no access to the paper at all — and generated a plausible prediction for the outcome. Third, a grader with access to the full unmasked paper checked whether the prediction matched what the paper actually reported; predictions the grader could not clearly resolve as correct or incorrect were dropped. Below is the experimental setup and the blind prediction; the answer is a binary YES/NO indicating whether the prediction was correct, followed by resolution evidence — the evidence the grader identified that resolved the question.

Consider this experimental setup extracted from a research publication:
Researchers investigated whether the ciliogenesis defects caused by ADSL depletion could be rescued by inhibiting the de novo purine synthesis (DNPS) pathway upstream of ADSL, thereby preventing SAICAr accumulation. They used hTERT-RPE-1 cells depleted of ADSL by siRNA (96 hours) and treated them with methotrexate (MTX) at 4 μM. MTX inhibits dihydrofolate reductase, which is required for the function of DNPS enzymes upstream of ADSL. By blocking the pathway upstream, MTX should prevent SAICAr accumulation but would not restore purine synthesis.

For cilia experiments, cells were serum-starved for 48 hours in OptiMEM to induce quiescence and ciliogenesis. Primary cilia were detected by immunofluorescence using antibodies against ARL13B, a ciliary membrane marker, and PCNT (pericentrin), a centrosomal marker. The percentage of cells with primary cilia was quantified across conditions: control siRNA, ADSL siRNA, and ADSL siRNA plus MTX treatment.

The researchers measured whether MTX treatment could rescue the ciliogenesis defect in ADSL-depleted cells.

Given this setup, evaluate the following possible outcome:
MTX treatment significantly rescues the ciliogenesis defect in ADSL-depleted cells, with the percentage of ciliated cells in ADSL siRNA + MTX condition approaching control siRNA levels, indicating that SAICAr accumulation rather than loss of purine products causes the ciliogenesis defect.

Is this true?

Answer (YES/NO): YES